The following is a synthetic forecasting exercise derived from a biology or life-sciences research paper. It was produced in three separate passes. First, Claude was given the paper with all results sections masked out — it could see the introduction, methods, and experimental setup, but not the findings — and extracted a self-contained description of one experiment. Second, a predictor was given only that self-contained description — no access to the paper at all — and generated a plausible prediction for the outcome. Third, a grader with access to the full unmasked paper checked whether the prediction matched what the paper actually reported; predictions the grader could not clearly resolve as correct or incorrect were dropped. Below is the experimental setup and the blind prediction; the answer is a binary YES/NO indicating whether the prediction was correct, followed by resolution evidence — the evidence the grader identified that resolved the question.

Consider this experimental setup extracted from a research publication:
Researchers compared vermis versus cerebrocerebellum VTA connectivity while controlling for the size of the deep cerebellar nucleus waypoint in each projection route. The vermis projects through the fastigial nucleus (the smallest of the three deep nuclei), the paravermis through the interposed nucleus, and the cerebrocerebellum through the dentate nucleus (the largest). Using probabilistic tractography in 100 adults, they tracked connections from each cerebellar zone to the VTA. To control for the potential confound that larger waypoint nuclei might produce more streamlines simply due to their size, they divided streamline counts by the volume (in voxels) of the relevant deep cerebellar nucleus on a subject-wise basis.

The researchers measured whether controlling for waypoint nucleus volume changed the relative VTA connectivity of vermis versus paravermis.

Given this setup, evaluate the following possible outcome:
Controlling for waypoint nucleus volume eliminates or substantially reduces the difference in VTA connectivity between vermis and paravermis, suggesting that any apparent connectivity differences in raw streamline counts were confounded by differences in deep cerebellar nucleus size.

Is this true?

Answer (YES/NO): NO